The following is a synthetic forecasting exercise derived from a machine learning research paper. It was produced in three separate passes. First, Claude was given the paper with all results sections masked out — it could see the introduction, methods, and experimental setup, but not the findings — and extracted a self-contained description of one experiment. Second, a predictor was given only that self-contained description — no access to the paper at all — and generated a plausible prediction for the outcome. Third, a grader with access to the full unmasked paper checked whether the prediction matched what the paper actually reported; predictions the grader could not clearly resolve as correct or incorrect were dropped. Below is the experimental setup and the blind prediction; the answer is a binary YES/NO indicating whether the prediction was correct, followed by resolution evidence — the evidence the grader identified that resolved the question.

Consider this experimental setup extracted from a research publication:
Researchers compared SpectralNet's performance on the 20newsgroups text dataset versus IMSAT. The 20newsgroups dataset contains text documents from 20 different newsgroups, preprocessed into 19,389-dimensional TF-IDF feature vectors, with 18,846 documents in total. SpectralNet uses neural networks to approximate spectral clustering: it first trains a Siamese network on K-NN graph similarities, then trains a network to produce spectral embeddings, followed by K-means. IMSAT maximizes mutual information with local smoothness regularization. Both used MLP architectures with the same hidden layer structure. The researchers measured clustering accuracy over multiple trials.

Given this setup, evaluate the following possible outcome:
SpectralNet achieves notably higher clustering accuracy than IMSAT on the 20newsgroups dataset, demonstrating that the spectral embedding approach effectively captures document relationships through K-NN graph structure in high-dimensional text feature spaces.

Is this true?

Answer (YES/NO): NO